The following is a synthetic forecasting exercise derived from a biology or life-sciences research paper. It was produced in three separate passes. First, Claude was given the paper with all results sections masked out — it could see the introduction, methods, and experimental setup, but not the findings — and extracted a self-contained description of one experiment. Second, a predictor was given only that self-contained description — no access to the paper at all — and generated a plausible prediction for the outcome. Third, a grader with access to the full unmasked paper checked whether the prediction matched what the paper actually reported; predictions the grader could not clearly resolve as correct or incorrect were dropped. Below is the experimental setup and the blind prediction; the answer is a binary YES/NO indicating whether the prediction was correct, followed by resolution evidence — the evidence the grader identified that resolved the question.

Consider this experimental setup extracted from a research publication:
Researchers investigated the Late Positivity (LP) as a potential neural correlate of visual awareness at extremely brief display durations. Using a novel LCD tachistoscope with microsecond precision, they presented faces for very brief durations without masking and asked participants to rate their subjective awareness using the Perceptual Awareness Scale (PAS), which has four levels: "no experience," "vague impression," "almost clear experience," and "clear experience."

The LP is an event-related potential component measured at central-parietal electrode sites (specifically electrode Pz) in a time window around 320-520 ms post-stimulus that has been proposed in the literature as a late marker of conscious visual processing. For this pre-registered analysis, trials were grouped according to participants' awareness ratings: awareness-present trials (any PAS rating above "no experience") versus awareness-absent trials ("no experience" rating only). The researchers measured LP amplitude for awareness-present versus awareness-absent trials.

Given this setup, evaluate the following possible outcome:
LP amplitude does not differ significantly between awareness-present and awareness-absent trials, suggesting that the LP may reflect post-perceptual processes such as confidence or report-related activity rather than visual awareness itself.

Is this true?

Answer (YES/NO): NO